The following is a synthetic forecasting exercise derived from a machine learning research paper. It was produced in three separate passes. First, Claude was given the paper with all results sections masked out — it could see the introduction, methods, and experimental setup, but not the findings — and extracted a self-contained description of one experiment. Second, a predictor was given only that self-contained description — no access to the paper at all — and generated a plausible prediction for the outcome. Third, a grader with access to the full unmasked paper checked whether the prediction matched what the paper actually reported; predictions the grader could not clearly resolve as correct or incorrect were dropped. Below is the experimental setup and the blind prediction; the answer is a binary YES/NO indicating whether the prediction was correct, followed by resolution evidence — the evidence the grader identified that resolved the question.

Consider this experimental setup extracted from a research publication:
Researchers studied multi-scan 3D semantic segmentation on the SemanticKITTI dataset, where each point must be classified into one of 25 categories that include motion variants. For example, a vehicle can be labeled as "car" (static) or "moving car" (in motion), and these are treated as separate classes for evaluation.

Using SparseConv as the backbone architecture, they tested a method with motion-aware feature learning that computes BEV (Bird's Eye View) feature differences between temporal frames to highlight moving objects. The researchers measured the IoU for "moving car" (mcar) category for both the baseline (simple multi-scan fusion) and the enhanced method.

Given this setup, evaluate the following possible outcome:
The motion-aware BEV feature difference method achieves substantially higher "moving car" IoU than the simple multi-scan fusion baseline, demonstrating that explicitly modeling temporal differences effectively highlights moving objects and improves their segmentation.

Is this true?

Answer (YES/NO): YES